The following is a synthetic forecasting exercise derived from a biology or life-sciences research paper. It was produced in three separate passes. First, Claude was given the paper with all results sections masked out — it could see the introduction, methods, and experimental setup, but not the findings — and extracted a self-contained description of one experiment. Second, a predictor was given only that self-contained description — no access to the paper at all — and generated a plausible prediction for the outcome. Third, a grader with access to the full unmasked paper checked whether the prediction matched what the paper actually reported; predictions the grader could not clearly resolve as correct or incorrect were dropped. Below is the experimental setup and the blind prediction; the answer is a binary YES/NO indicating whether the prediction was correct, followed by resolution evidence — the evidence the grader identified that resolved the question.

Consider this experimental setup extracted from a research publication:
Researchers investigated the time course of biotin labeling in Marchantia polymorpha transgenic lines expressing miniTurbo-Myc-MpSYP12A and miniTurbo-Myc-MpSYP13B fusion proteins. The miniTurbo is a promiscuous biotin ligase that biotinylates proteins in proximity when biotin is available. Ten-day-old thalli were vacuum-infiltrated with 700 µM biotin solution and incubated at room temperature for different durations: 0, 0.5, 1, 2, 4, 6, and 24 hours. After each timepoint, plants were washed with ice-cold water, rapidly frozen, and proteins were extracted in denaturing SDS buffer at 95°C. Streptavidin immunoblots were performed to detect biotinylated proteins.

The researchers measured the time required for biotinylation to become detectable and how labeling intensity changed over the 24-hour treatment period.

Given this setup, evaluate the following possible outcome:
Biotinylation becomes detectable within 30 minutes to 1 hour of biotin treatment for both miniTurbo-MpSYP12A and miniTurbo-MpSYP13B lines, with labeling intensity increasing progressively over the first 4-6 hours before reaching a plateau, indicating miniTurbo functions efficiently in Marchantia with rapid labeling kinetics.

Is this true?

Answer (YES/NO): NO